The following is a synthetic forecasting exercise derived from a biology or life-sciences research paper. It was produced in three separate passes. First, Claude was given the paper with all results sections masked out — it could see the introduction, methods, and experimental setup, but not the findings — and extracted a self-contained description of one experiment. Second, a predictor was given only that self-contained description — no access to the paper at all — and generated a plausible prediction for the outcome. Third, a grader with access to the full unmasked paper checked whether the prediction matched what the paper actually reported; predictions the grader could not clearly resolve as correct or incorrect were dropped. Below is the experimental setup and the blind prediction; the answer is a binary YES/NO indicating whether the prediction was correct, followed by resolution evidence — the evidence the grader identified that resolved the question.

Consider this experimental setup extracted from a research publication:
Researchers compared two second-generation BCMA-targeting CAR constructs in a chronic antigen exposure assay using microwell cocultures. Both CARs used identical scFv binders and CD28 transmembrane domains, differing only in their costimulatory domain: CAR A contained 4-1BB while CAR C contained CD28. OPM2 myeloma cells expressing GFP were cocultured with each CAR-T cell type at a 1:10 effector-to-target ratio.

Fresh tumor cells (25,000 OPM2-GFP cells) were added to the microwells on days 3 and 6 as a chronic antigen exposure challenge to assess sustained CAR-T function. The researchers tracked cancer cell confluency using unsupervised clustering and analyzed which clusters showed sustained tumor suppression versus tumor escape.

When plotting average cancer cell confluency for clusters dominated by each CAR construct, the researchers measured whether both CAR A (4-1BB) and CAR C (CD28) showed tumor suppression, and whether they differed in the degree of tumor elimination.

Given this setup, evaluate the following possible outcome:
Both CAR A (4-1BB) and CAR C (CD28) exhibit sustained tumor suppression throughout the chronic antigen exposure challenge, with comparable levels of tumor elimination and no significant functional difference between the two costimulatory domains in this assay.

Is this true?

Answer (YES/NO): NO